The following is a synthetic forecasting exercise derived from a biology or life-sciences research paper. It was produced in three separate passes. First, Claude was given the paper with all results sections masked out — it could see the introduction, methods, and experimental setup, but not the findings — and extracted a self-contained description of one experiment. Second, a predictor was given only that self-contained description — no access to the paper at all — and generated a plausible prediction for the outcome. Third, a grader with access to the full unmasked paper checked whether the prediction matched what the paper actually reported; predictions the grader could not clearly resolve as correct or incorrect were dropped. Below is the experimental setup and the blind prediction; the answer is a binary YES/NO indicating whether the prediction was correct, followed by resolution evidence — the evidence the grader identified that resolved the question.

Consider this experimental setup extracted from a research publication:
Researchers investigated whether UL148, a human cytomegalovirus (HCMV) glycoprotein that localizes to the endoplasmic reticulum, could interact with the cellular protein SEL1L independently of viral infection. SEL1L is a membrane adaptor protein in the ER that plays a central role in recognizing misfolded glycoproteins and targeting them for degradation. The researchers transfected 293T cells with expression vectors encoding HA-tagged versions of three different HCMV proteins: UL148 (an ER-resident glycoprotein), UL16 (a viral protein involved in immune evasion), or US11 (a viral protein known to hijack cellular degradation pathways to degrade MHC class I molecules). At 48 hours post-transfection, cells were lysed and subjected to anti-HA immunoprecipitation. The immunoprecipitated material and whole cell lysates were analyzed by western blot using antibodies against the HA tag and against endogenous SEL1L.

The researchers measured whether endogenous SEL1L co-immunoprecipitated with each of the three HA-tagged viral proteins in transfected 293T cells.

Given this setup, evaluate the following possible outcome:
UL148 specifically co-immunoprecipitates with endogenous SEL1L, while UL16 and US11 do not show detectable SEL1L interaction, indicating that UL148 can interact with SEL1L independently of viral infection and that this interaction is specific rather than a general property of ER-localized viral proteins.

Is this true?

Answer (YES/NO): NO